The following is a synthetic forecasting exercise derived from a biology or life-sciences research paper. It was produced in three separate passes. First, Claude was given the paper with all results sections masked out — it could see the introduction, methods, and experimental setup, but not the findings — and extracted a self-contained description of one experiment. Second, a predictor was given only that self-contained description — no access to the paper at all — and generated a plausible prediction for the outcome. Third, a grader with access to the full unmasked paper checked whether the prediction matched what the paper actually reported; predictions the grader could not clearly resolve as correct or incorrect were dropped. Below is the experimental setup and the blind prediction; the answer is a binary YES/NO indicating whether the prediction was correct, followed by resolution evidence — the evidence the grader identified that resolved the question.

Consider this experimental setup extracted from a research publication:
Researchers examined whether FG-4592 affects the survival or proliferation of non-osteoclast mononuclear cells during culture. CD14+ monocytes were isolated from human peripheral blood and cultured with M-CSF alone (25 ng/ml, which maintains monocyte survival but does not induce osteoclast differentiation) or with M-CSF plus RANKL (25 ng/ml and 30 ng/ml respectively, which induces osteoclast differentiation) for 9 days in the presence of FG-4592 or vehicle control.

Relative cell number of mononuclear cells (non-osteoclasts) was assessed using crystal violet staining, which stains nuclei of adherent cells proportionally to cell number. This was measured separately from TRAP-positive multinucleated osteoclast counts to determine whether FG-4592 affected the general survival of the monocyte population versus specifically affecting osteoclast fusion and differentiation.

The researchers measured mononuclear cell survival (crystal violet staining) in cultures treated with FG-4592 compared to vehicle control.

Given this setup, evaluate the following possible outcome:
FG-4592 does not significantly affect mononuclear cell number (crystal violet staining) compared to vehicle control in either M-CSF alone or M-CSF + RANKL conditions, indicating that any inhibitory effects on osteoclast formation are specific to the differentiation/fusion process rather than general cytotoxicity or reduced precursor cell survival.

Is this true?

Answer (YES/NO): NO